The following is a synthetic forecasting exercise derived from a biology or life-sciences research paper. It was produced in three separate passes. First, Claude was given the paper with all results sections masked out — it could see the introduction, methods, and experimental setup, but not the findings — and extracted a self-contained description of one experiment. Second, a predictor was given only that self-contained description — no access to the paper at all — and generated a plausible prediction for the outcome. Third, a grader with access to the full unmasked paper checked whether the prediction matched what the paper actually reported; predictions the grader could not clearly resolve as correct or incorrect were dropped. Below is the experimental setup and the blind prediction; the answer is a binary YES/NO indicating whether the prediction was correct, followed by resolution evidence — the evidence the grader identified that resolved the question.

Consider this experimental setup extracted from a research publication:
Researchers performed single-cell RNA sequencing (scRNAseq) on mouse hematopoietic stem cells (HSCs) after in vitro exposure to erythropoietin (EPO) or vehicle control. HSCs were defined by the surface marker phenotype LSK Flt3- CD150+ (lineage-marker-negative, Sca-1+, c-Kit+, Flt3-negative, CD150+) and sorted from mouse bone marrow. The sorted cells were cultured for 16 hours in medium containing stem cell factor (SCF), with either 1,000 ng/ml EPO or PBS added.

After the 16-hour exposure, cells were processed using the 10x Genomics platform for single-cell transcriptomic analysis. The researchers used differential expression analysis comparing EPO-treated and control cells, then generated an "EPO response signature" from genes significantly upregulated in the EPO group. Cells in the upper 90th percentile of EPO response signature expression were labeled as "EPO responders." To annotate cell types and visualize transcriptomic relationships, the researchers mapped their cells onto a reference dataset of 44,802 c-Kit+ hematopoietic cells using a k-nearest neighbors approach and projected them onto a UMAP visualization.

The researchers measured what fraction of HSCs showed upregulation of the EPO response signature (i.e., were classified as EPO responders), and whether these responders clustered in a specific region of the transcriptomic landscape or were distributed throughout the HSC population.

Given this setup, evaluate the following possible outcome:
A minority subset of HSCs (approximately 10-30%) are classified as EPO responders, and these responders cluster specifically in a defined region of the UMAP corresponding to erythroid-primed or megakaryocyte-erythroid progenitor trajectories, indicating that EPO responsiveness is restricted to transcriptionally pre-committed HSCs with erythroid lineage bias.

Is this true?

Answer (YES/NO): NO